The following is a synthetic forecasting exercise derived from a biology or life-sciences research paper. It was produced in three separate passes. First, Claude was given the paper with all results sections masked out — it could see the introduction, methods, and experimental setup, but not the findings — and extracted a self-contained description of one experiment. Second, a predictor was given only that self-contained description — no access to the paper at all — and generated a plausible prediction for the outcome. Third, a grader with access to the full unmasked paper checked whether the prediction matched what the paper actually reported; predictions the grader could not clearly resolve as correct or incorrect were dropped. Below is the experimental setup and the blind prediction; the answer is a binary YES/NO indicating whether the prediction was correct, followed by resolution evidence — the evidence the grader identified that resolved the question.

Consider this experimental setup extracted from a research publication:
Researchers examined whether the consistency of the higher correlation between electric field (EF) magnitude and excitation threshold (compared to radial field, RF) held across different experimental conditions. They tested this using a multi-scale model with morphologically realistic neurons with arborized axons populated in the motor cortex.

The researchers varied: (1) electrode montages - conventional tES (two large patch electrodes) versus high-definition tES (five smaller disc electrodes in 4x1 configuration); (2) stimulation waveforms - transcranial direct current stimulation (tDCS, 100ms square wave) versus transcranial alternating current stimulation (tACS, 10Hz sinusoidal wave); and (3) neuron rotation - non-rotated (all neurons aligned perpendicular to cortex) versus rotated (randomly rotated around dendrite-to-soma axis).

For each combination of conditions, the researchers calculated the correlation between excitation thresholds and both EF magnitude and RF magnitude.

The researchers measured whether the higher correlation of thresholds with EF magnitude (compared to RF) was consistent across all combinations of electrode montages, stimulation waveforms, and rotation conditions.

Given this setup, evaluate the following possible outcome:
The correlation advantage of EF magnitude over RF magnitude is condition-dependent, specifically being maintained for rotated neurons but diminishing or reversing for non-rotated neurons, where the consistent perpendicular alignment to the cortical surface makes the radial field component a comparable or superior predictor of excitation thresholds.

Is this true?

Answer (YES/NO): NO